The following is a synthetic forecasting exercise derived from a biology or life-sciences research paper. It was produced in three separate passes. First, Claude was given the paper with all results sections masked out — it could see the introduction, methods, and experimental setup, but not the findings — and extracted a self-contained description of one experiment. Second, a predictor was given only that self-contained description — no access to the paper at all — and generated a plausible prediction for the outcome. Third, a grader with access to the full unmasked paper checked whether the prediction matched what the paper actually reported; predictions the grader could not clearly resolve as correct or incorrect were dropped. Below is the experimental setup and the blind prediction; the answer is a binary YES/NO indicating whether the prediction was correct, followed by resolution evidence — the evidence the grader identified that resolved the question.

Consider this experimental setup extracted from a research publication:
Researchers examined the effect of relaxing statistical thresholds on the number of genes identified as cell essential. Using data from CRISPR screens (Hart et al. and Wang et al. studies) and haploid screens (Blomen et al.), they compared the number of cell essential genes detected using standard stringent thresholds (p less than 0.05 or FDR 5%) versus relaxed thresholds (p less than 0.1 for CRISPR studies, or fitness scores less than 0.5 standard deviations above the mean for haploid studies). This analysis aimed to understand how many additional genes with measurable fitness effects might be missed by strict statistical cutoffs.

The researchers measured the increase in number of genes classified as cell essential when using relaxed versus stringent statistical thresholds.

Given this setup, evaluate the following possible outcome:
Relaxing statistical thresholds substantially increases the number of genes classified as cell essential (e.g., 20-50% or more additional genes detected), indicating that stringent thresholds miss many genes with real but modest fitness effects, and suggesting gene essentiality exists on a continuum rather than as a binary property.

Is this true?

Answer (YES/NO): YES